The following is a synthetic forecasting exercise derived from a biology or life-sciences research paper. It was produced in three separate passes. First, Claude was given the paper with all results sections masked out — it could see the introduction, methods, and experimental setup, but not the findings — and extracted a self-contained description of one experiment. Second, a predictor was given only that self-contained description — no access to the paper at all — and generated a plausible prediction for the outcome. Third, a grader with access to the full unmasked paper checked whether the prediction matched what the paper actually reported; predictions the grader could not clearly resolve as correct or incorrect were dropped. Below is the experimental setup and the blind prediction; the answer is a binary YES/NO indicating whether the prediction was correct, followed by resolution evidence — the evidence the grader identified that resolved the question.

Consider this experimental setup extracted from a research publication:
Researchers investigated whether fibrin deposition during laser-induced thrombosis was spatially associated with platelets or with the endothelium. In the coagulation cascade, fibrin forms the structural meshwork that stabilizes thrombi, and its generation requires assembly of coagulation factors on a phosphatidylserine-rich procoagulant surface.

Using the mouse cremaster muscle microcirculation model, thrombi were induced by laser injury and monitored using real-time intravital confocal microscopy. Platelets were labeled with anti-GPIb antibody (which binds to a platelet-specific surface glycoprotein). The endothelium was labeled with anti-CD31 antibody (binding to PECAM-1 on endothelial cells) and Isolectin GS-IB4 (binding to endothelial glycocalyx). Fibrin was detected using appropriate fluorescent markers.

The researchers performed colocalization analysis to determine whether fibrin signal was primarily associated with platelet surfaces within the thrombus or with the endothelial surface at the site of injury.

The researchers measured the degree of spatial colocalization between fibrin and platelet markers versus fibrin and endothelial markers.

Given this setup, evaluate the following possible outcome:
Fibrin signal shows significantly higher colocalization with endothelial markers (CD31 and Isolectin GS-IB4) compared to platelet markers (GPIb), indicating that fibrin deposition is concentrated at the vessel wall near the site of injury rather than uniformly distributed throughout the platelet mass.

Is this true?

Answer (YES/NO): YES